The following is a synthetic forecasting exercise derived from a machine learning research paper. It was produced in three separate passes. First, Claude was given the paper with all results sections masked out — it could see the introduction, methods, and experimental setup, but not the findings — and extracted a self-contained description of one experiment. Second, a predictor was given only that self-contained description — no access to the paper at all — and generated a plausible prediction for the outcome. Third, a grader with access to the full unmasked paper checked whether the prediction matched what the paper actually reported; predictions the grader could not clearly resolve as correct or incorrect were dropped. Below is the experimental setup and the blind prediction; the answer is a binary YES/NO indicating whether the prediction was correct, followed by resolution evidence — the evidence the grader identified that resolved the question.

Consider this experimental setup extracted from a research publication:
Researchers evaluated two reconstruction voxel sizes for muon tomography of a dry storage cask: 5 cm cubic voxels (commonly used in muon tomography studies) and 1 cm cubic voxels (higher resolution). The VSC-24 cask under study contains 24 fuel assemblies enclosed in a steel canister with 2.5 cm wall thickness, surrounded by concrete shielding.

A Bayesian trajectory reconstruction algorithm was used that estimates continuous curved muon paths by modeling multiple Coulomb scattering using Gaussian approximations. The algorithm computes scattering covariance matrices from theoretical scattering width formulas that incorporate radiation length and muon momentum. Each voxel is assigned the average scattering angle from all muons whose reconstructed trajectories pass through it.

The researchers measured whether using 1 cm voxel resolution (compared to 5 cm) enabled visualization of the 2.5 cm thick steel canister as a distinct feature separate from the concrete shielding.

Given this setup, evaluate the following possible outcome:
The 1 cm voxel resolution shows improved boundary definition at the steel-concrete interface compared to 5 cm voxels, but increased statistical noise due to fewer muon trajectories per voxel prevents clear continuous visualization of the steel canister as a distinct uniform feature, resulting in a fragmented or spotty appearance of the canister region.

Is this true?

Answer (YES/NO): NO